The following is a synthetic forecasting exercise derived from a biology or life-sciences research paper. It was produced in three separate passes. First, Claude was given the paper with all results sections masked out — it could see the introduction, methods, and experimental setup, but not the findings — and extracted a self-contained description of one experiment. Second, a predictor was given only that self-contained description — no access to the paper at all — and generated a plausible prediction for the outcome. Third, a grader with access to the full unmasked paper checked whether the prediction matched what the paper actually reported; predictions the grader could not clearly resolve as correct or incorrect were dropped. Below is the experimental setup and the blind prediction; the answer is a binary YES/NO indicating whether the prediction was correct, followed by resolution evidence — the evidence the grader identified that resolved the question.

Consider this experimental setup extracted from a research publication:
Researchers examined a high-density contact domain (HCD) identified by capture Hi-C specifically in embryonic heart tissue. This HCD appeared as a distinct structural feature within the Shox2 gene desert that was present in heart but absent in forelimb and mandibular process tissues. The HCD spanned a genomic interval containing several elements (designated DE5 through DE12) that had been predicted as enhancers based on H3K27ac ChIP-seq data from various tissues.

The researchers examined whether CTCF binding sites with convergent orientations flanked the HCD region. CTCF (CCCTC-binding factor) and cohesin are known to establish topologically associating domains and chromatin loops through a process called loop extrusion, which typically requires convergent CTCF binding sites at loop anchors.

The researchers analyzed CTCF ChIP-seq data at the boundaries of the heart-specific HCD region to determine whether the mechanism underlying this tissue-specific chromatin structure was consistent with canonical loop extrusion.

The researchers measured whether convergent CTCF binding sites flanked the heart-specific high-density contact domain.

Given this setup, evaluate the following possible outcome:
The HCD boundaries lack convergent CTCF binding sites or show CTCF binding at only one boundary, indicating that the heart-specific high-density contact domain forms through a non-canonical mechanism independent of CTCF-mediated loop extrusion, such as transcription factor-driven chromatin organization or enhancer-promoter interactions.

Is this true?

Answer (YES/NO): YES